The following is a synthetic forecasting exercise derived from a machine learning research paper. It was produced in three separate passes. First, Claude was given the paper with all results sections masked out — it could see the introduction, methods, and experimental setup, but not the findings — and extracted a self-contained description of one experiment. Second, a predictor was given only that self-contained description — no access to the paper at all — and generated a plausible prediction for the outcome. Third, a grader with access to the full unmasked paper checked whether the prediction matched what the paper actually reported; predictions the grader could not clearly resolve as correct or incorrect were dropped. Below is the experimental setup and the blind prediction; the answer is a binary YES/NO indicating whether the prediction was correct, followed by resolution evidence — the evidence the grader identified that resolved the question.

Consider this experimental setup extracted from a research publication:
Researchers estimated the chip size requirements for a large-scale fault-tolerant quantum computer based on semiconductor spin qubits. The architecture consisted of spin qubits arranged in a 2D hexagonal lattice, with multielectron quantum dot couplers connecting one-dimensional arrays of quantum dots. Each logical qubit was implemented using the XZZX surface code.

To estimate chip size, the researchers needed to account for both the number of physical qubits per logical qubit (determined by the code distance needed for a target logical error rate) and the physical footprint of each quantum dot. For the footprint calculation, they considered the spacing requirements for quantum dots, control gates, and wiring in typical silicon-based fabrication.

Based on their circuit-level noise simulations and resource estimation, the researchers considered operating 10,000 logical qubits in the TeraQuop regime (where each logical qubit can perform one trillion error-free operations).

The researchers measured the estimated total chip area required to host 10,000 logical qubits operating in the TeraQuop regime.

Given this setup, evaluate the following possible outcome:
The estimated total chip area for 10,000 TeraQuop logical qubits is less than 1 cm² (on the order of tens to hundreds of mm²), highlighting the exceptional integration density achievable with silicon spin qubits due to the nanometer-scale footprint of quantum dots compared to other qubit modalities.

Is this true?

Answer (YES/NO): NO